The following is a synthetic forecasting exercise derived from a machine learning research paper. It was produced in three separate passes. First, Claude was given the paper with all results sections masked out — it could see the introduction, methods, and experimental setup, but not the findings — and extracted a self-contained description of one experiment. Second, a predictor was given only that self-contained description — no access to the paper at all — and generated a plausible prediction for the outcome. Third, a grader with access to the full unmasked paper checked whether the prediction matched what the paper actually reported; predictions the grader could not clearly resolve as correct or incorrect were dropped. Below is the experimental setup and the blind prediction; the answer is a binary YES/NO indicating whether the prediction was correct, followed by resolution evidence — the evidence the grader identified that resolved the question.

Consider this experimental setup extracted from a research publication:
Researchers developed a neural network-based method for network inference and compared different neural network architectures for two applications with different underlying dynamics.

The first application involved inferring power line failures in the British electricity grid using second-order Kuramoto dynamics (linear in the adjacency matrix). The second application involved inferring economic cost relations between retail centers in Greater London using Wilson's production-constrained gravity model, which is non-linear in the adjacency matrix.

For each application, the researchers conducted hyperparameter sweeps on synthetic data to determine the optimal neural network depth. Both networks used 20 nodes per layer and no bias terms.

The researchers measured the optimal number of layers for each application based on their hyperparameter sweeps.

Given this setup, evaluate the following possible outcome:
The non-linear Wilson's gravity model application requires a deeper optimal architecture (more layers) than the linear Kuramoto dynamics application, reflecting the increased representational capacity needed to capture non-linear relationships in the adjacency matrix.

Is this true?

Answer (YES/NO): NO